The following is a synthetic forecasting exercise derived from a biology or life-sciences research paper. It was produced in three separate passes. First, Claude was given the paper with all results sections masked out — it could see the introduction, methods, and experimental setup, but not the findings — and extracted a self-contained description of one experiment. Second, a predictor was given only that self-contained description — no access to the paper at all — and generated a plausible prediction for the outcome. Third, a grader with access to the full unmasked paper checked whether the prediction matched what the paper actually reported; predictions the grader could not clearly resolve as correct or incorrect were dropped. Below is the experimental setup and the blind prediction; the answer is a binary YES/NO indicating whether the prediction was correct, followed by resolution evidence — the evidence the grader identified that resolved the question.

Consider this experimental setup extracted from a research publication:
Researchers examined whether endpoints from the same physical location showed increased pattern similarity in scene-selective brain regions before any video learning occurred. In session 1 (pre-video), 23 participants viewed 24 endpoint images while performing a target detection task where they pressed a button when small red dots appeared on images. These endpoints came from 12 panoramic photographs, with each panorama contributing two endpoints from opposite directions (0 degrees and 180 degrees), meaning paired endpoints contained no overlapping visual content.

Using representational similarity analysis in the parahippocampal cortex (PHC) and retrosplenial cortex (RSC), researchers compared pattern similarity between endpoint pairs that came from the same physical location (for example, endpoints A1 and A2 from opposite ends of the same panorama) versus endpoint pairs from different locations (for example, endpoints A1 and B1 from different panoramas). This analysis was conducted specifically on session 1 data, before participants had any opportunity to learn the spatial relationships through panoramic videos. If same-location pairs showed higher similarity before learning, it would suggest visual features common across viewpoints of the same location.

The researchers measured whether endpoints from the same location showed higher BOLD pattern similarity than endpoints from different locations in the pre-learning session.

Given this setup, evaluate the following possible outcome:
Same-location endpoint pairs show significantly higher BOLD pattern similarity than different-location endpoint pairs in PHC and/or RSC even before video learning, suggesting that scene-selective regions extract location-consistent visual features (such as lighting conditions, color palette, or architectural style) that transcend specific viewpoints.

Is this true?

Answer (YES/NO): YES